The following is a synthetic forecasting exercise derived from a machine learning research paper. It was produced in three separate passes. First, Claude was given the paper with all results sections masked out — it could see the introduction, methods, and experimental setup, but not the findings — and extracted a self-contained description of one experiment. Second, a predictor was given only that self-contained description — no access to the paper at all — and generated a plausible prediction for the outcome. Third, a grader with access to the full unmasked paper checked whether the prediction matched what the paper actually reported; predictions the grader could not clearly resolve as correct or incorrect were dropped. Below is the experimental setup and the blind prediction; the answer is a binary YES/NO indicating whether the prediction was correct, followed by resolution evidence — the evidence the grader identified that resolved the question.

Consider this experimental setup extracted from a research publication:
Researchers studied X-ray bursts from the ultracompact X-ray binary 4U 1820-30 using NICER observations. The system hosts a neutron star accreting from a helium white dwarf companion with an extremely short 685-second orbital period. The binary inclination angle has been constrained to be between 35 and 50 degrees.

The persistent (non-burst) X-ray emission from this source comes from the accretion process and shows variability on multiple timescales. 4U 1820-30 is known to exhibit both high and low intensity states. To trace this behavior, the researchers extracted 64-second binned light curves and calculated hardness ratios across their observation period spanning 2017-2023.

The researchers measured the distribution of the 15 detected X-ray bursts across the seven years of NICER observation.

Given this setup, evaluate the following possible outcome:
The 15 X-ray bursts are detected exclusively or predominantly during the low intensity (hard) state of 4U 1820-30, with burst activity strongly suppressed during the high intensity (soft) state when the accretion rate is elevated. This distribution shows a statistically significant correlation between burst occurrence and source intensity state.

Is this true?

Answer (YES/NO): YES